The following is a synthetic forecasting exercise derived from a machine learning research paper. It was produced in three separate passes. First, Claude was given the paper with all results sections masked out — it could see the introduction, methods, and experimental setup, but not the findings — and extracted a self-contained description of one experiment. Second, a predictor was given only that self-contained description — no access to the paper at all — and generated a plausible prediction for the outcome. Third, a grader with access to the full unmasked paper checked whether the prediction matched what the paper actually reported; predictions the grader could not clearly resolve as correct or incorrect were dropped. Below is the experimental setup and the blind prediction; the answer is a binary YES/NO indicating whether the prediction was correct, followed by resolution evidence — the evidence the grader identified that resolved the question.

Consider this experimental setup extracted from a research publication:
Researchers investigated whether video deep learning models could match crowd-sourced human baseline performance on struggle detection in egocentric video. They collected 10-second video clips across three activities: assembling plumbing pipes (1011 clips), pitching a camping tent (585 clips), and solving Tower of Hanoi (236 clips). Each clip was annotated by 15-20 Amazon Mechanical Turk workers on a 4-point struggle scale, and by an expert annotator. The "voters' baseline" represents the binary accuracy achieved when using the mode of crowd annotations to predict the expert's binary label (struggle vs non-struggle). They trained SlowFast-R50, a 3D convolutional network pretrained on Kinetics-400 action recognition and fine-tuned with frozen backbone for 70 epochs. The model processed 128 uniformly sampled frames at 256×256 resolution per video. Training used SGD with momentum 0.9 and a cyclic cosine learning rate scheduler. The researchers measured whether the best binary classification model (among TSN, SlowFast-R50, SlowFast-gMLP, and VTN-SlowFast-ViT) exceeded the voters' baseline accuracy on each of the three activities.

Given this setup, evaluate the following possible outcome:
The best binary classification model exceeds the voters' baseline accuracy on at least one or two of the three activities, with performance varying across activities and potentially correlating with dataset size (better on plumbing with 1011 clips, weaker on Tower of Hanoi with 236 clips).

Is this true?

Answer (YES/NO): NO